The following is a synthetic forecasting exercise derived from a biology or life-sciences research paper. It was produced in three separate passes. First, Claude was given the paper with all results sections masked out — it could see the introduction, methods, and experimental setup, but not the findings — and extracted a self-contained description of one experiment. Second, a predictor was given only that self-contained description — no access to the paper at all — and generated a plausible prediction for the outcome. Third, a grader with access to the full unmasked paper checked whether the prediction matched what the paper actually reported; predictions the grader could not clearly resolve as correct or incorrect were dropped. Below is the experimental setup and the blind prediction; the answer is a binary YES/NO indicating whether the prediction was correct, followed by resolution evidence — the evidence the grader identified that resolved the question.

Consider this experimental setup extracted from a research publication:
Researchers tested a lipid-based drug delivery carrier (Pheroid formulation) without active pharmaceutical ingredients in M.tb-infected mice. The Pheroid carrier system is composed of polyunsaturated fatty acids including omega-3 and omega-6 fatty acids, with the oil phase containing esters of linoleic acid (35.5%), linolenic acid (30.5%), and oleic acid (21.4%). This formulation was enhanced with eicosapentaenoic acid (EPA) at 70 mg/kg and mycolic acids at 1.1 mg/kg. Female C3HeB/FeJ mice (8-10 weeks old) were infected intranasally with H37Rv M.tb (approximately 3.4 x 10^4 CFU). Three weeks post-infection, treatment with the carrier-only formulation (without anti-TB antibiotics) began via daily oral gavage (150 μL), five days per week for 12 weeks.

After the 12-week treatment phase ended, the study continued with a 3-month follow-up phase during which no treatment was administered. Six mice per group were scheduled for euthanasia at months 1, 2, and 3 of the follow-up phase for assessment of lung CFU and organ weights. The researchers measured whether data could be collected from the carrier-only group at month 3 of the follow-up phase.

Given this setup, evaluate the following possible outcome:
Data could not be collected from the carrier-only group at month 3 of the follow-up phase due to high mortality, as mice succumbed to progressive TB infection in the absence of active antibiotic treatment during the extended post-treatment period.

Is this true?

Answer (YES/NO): YES